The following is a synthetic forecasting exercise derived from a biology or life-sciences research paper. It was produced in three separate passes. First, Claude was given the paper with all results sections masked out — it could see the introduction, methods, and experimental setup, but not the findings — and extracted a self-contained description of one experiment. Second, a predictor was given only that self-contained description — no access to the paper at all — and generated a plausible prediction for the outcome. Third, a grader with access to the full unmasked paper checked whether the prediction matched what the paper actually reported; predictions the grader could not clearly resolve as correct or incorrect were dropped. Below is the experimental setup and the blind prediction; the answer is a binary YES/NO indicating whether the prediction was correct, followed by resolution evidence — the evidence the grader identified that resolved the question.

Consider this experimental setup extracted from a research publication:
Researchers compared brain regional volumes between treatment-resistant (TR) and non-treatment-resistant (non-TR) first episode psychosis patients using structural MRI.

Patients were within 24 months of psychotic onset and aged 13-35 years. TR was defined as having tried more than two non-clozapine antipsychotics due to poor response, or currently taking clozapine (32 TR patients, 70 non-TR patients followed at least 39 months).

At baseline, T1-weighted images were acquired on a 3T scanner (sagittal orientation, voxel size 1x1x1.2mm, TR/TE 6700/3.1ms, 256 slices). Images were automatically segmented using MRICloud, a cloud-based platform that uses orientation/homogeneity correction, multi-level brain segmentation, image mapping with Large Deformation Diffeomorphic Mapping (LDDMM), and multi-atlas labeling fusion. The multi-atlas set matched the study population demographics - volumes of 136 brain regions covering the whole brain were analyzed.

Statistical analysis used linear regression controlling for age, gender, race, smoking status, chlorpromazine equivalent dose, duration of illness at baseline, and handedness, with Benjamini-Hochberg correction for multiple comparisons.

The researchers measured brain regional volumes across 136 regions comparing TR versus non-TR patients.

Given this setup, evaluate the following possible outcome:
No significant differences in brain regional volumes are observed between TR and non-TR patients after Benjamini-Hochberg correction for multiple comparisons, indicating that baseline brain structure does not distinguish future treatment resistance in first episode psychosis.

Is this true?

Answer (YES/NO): NO